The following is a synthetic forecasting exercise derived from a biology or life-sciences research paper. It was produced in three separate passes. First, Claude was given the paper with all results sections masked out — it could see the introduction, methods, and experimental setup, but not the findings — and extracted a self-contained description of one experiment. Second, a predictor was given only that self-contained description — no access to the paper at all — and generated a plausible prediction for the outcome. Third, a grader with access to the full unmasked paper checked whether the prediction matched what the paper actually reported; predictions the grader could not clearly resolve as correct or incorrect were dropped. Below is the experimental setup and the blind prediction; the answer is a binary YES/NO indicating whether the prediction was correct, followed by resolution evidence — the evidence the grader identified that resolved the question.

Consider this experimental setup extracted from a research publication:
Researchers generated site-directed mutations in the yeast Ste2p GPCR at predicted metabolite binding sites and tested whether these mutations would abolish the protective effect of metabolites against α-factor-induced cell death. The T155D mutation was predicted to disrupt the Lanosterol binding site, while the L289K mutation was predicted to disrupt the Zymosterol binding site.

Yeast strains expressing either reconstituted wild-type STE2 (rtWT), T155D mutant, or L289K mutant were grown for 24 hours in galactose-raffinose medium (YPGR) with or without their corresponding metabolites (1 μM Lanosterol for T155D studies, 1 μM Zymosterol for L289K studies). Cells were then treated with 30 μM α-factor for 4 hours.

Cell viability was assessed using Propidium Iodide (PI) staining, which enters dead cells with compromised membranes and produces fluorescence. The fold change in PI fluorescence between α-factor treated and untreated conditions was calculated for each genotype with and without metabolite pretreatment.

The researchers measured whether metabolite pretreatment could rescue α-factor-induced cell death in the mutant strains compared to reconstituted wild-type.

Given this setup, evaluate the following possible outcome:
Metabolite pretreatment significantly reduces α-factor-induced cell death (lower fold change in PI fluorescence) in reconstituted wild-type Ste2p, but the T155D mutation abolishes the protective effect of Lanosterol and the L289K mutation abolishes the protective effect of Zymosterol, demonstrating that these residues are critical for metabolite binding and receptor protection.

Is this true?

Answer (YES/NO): YES